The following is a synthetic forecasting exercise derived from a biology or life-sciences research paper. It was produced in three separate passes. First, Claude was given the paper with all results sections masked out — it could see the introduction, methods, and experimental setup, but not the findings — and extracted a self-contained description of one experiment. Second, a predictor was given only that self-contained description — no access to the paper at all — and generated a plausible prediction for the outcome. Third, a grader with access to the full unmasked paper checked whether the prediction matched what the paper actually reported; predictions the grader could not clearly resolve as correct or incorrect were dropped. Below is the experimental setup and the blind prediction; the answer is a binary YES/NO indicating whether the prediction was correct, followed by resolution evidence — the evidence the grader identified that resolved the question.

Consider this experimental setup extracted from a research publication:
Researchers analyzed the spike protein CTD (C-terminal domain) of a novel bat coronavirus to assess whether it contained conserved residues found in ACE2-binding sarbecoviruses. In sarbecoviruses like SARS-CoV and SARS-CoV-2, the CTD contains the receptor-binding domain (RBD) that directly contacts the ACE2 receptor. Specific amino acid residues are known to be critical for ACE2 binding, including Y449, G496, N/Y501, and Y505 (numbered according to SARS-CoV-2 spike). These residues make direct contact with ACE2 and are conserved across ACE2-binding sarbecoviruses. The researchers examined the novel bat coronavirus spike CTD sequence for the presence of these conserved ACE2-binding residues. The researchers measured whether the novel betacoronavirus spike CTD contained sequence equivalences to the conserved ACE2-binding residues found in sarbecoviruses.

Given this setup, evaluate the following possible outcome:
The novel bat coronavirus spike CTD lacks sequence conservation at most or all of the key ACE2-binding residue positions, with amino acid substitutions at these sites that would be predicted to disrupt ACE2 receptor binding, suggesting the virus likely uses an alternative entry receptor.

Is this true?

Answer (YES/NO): YES